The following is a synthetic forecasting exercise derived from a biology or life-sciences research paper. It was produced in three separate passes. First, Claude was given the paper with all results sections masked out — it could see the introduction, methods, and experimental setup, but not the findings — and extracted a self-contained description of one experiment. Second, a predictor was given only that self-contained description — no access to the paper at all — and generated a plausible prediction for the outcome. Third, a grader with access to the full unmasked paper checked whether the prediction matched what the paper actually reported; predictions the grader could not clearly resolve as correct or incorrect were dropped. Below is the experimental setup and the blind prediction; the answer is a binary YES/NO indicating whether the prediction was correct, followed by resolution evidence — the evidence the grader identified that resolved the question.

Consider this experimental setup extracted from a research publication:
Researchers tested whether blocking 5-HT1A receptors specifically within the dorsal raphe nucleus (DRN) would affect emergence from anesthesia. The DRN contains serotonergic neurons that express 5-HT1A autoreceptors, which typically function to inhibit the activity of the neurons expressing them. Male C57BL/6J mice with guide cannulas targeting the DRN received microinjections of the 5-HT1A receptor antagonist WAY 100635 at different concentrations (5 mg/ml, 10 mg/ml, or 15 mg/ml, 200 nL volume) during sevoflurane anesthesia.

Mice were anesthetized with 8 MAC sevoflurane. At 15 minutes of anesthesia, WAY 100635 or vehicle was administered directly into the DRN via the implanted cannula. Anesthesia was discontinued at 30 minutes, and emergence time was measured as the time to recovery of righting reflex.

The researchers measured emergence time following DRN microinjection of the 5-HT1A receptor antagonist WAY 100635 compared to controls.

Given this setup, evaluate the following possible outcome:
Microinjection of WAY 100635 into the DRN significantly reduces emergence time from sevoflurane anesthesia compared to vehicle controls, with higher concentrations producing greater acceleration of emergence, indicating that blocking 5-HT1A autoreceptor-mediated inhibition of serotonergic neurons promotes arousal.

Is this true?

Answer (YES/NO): NO